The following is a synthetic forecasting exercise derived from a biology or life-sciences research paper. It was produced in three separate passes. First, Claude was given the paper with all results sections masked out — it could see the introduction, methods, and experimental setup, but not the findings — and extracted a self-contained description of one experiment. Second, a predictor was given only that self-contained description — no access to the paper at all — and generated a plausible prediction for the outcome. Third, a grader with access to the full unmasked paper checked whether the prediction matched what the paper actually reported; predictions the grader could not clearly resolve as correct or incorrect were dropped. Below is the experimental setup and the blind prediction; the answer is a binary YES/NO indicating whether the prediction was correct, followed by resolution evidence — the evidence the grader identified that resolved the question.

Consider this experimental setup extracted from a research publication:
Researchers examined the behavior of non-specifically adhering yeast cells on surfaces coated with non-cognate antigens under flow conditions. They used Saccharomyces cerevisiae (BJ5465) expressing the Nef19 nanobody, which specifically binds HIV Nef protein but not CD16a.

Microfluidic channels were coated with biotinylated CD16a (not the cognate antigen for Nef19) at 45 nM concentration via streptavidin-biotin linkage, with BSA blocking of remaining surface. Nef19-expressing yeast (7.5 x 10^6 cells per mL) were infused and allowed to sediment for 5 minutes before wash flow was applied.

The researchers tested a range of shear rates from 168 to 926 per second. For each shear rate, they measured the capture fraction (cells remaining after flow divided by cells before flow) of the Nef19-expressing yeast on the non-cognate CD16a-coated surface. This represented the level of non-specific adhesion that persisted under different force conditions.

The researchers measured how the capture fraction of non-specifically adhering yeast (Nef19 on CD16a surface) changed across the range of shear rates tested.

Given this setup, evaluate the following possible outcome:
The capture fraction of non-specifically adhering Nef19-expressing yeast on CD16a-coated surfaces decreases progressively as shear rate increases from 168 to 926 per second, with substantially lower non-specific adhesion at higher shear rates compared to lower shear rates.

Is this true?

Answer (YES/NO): NO